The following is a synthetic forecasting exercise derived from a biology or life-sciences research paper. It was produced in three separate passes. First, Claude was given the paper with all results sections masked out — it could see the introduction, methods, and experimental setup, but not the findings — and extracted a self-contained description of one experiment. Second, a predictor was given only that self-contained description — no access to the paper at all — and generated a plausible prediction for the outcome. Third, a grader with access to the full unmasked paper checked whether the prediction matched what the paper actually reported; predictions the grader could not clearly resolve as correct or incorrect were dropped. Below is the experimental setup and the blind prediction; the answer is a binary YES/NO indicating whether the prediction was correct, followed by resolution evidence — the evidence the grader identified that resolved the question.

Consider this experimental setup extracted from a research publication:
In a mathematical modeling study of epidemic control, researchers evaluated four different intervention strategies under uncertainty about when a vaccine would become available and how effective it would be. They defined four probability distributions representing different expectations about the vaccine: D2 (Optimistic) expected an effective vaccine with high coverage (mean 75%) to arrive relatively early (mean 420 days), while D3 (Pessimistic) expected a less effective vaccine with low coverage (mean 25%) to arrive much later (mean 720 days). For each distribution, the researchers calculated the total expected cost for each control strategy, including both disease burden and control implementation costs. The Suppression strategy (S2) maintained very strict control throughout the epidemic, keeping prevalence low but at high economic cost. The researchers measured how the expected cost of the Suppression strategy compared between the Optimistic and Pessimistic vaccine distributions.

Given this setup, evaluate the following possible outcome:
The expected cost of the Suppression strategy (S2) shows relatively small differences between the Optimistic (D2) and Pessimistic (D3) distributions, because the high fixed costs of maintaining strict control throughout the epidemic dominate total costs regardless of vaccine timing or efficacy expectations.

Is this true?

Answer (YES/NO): NO